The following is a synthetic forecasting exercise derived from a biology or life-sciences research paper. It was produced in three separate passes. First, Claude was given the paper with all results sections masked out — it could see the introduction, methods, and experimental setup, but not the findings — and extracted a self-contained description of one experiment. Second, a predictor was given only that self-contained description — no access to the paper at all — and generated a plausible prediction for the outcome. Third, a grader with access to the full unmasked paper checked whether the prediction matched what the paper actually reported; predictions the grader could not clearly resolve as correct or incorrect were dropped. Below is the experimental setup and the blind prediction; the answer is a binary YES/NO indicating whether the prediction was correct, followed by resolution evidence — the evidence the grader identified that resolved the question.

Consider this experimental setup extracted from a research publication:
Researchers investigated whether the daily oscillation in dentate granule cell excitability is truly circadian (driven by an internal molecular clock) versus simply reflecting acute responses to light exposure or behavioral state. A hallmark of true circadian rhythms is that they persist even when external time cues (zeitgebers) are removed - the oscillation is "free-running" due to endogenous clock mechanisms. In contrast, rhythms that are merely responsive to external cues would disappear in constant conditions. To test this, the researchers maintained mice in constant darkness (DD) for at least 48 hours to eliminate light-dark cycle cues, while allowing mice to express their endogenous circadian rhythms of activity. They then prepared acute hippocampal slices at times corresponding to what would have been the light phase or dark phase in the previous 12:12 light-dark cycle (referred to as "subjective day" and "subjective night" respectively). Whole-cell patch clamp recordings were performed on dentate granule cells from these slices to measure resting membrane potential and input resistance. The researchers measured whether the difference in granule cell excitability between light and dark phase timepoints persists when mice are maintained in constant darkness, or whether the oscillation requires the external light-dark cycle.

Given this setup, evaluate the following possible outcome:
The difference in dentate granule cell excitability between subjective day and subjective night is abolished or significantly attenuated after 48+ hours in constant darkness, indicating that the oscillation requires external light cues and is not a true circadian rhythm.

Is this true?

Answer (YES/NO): NO